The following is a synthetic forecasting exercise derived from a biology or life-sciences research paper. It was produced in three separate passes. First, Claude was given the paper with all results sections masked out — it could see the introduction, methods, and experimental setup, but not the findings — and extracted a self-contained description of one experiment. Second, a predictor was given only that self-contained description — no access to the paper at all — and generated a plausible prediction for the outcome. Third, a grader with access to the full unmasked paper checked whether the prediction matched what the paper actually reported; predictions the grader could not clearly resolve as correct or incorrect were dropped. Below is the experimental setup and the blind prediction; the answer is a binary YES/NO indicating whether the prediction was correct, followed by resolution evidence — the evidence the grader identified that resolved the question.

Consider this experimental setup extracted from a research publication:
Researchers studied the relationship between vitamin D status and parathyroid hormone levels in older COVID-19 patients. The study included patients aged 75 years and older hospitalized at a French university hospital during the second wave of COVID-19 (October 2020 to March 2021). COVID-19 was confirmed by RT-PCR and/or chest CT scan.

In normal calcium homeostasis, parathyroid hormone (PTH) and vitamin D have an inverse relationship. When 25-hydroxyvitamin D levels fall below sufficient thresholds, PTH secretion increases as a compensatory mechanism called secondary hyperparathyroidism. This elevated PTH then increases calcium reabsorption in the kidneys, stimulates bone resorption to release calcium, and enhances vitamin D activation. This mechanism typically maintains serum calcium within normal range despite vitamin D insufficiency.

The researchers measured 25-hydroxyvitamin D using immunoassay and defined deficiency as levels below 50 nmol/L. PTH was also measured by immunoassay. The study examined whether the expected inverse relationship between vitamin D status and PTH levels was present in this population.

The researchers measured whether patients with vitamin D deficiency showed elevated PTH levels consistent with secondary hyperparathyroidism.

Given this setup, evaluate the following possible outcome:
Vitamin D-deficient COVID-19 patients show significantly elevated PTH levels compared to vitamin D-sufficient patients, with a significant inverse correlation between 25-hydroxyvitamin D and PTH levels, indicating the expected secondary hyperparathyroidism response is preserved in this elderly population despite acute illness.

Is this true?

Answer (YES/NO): NO